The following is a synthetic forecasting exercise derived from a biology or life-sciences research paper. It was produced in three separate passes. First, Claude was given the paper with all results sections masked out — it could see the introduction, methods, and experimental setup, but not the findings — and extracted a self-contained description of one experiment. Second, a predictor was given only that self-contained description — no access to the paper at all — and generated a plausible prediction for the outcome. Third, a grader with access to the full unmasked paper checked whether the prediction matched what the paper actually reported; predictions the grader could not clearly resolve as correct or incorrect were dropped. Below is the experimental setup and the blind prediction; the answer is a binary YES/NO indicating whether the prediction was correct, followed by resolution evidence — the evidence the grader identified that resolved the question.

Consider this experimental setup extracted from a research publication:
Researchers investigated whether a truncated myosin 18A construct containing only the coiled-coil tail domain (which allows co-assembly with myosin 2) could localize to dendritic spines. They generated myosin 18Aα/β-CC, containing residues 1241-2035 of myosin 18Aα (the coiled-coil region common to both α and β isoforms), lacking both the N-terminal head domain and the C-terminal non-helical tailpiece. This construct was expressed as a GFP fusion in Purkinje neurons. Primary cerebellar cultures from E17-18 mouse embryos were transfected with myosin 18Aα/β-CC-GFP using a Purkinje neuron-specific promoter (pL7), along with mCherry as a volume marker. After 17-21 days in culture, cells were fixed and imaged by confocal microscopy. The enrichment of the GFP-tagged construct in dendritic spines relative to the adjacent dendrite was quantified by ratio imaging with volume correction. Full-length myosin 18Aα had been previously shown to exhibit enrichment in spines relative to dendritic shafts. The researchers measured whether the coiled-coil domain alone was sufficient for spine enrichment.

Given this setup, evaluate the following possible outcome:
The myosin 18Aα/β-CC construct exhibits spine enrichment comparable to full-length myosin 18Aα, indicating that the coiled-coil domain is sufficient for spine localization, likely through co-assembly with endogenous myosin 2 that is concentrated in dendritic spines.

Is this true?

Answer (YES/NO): NO